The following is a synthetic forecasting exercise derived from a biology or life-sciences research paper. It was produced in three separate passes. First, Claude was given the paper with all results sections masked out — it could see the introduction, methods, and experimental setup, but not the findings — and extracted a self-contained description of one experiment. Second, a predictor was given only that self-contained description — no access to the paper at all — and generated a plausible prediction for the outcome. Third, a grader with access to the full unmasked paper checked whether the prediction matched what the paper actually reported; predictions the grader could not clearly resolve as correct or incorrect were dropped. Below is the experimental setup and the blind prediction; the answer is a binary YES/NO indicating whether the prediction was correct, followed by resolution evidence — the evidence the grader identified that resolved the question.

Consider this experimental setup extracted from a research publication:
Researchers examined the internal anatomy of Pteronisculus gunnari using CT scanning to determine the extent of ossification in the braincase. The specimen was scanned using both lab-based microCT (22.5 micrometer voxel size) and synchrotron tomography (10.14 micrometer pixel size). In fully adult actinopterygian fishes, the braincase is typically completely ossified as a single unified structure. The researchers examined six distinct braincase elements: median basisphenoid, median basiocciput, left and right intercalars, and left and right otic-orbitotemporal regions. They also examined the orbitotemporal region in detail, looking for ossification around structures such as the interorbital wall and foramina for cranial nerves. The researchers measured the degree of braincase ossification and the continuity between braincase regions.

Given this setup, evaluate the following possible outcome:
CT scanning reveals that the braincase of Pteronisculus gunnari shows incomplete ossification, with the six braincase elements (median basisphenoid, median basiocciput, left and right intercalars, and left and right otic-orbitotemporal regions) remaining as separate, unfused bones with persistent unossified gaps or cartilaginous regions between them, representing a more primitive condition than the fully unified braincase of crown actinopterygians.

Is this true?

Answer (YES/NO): NO